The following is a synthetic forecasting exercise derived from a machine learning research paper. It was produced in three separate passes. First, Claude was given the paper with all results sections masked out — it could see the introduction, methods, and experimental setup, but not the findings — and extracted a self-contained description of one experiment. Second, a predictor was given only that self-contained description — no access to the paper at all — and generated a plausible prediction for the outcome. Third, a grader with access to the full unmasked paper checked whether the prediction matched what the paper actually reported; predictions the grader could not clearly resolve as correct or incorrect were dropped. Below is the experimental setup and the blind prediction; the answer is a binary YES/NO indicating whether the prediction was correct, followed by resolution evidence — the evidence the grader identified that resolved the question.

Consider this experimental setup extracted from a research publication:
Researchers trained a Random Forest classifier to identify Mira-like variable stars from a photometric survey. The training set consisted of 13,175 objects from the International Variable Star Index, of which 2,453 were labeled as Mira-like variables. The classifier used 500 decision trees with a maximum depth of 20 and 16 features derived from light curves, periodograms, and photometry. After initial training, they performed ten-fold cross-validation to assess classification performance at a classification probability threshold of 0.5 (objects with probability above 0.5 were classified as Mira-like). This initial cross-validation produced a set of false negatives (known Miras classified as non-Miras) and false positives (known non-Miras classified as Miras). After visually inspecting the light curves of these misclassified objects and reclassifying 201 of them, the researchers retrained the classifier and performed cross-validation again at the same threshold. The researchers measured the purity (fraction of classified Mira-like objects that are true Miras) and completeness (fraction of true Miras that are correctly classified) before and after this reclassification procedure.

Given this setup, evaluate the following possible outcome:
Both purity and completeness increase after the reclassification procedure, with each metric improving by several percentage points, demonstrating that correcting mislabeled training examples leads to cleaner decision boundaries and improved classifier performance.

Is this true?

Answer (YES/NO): NO